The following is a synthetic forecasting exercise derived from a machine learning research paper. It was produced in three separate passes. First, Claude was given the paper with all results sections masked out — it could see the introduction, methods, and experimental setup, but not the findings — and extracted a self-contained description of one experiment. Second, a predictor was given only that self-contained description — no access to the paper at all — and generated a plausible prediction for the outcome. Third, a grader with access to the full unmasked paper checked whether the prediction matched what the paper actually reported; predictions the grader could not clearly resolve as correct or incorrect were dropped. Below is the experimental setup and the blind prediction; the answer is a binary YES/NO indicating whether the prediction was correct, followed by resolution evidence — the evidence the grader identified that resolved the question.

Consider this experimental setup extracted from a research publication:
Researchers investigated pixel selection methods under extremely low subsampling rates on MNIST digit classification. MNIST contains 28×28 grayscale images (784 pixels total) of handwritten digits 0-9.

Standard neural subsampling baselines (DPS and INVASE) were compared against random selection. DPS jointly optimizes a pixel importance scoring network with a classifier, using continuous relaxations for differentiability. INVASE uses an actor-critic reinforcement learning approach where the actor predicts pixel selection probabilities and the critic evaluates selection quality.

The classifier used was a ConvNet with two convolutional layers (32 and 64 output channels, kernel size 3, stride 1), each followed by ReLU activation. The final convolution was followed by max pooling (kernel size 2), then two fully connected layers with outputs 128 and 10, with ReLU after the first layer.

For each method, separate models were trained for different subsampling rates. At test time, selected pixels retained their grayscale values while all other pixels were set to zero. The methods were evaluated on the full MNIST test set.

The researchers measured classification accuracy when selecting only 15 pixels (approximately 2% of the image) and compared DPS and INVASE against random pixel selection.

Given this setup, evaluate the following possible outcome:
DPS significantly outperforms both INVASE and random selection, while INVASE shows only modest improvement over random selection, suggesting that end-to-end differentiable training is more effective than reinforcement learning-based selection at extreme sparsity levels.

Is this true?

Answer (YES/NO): NO